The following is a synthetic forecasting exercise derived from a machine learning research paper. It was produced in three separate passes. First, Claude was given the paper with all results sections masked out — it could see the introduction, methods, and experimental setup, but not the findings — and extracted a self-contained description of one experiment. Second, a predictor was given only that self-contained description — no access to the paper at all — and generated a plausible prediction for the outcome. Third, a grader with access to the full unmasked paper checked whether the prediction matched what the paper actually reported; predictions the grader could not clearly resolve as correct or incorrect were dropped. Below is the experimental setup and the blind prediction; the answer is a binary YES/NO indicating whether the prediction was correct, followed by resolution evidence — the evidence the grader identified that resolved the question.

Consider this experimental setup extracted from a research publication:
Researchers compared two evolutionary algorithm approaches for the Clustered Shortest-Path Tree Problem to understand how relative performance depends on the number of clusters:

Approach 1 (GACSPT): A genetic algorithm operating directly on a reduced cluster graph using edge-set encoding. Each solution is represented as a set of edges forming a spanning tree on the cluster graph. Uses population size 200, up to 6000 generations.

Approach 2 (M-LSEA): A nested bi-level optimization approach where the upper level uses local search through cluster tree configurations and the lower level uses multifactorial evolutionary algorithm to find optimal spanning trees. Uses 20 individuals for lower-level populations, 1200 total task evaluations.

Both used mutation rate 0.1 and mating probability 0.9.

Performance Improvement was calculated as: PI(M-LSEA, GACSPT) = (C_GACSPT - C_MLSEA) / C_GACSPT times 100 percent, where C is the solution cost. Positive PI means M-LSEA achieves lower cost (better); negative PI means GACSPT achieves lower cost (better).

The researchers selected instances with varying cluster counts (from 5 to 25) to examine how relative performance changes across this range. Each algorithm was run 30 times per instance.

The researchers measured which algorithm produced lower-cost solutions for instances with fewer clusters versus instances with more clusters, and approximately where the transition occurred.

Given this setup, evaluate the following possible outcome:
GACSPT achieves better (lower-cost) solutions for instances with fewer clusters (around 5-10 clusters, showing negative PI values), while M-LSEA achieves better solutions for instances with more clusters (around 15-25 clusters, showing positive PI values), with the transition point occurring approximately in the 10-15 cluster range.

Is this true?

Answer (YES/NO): NO